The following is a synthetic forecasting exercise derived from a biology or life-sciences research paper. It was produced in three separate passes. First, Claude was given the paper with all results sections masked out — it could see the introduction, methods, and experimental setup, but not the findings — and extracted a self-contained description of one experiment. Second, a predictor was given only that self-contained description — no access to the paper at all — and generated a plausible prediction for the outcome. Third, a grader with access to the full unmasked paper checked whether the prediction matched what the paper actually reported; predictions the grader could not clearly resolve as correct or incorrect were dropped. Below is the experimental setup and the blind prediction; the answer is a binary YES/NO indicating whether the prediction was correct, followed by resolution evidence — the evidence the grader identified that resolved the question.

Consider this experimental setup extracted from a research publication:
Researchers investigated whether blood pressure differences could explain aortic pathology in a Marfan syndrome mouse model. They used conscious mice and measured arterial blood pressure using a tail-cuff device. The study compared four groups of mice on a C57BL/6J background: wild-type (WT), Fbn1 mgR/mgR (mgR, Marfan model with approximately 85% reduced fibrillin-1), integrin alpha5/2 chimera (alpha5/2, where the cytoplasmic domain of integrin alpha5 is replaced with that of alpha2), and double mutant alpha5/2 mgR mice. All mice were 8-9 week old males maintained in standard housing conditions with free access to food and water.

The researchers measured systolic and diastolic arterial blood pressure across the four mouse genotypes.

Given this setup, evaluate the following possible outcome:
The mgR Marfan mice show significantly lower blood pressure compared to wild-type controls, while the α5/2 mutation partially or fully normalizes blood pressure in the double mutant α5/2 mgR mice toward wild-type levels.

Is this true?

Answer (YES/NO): NO